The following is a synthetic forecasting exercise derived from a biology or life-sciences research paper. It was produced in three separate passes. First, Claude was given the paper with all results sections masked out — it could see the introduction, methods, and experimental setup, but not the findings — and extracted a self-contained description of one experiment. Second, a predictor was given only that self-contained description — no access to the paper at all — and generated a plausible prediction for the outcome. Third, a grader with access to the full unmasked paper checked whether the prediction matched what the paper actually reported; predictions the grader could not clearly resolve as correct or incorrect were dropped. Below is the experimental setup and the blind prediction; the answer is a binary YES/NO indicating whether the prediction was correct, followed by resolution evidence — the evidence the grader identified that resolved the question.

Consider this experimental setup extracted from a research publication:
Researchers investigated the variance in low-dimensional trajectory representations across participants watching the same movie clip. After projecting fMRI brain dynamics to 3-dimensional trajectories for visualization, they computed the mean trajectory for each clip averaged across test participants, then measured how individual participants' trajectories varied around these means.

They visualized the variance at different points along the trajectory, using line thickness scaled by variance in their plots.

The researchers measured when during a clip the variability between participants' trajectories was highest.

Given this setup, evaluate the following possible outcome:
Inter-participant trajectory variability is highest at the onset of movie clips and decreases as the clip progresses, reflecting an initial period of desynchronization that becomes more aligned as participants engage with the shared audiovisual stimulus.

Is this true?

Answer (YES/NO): NO